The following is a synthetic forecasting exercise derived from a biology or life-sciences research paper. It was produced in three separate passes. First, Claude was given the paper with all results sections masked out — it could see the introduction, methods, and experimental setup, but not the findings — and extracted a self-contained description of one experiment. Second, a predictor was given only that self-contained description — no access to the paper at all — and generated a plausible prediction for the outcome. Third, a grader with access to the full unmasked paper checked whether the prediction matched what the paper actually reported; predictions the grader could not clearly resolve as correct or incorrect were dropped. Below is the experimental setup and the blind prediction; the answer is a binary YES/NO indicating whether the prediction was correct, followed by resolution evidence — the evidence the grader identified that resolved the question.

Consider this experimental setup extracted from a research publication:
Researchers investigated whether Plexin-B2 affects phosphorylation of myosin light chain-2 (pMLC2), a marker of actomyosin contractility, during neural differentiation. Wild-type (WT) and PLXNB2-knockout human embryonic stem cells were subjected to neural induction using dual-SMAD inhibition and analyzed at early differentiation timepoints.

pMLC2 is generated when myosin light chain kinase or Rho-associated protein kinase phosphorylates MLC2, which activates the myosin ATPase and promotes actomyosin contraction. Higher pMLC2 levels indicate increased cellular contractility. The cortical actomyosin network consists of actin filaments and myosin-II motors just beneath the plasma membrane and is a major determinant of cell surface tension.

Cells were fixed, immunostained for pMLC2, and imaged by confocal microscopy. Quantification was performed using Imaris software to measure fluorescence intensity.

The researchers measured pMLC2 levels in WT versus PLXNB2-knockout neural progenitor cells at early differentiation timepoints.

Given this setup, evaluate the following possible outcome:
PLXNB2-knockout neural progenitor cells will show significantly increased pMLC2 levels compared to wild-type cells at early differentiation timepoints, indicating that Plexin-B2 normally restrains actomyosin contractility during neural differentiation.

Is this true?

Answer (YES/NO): NO